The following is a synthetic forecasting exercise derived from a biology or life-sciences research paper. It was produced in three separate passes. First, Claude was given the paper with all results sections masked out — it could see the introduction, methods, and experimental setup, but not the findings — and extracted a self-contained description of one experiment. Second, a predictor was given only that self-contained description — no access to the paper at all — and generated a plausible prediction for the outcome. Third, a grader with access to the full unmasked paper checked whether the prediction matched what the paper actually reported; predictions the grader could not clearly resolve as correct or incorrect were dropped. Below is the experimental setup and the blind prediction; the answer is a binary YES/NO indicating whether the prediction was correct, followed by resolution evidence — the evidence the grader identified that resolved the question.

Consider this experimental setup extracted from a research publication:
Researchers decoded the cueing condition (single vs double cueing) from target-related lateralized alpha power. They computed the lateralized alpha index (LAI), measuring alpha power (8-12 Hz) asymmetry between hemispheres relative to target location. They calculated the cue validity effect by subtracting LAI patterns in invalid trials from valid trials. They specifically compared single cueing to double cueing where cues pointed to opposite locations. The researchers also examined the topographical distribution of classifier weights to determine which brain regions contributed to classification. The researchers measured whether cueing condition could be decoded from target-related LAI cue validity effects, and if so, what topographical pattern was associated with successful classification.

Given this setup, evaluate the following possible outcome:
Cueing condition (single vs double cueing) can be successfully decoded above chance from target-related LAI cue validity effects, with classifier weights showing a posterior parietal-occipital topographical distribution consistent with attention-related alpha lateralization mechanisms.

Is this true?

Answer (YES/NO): YES